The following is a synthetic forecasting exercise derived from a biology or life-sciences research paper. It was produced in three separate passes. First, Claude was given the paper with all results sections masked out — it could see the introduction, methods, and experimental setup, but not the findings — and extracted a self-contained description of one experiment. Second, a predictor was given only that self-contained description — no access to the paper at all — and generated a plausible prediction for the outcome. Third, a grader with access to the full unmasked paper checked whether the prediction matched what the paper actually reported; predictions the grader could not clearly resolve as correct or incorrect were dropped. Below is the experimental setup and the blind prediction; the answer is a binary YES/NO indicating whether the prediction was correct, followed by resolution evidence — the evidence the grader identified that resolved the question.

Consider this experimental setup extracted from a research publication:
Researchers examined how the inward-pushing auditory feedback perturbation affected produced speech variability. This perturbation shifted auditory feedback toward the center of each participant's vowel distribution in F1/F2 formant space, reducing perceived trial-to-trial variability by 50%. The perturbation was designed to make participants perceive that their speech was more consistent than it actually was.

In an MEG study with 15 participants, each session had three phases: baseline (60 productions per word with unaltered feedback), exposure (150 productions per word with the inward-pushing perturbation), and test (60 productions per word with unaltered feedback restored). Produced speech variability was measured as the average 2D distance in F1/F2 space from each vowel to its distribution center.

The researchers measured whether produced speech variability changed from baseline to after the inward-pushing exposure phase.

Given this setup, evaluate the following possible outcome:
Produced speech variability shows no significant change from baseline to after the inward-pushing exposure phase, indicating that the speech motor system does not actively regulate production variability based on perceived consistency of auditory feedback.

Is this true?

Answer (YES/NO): NO